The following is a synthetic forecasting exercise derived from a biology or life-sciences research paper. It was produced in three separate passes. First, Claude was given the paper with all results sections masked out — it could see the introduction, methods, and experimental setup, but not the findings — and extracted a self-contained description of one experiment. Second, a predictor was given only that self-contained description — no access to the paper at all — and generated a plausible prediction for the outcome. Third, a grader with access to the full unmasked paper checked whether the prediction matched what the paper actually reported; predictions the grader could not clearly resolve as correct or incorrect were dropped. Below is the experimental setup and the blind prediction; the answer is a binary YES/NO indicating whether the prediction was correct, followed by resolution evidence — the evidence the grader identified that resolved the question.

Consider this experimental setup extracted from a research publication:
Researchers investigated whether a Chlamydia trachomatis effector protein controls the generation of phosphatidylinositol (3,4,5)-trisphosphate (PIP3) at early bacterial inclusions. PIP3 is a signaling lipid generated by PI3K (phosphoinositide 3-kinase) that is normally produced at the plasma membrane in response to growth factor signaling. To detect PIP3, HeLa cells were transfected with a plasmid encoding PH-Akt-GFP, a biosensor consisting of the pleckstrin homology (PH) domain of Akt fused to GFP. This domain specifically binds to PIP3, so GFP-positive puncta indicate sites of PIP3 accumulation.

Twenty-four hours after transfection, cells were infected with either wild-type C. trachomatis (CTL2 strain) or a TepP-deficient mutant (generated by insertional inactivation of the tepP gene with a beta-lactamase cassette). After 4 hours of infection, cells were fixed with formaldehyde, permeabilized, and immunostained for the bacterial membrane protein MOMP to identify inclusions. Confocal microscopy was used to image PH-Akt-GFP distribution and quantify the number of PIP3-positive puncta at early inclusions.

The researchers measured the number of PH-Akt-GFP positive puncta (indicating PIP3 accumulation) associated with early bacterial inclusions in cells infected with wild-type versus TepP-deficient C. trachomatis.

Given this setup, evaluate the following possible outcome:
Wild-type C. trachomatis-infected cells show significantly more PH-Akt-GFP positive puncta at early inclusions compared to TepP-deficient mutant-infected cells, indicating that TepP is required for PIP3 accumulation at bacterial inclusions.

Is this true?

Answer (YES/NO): YES